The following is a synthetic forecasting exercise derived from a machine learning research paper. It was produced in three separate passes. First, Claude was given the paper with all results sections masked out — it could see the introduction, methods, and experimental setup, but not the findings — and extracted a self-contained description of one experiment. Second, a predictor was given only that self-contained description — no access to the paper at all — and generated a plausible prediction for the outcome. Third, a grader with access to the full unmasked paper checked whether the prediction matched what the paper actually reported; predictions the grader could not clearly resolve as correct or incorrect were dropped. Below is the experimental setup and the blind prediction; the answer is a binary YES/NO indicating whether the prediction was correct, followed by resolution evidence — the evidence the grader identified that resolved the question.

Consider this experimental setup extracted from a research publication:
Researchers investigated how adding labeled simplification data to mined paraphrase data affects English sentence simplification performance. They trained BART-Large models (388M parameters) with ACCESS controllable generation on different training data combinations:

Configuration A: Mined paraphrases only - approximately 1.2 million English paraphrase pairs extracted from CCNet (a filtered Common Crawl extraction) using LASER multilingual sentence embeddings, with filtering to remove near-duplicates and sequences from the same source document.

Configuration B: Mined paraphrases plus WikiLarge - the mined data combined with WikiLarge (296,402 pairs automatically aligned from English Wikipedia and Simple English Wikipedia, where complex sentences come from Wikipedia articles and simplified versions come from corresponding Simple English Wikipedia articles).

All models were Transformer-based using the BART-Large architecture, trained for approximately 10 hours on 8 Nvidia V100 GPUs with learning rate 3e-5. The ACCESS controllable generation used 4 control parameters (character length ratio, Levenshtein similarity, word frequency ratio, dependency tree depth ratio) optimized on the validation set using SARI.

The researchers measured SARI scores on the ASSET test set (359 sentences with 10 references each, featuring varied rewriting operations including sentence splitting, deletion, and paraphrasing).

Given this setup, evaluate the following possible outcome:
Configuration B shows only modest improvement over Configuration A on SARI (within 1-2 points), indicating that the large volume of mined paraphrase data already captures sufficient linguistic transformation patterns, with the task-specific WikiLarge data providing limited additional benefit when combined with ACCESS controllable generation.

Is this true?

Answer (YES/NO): YES